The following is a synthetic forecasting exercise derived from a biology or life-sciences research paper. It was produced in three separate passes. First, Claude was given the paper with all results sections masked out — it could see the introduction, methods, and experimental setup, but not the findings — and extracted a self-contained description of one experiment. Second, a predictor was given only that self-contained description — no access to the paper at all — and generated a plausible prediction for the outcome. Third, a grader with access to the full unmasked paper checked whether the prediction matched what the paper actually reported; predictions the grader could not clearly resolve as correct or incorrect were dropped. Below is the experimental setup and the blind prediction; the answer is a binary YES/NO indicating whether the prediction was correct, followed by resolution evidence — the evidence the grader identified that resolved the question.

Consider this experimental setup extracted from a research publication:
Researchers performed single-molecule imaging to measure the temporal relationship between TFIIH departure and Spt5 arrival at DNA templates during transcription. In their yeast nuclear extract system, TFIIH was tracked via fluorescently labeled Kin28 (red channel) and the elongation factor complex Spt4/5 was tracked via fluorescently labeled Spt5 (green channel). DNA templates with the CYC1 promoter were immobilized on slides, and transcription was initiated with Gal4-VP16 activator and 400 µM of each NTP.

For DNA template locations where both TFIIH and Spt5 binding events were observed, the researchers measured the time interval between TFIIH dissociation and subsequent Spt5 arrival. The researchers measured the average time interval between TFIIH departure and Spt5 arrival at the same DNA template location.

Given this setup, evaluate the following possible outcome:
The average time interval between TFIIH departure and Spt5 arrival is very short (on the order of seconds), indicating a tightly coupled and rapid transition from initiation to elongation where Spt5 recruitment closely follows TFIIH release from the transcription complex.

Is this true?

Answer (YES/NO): NO